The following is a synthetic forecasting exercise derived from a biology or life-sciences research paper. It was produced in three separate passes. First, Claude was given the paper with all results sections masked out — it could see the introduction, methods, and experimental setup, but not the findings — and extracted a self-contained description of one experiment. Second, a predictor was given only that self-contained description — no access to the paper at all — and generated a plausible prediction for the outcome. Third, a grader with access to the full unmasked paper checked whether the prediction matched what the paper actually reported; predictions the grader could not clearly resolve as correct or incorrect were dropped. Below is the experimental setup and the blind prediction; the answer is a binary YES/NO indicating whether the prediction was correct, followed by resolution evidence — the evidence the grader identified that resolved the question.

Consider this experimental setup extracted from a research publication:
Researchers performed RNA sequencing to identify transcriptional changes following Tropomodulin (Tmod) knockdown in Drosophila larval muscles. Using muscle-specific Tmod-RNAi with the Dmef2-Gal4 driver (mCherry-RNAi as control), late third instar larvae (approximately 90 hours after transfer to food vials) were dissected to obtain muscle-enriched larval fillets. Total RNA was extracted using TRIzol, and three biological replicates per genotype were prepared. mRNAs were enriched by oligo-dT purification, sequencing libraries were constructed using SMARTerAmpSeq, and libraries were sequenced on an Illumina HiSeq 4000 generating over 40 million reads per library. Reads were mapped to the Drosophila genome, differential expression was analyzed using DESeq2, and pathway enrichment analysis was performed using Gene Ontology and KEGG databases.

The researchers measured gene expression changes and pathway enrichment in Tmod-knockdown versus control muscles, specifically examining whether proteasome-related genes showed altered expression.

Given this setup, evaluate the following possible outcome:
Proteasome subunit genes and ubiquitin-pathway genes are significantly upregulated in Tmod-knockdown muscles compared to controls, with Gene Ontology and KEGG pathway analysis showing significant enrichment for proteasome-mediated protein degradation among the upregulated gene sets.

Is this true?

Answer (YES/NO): NO